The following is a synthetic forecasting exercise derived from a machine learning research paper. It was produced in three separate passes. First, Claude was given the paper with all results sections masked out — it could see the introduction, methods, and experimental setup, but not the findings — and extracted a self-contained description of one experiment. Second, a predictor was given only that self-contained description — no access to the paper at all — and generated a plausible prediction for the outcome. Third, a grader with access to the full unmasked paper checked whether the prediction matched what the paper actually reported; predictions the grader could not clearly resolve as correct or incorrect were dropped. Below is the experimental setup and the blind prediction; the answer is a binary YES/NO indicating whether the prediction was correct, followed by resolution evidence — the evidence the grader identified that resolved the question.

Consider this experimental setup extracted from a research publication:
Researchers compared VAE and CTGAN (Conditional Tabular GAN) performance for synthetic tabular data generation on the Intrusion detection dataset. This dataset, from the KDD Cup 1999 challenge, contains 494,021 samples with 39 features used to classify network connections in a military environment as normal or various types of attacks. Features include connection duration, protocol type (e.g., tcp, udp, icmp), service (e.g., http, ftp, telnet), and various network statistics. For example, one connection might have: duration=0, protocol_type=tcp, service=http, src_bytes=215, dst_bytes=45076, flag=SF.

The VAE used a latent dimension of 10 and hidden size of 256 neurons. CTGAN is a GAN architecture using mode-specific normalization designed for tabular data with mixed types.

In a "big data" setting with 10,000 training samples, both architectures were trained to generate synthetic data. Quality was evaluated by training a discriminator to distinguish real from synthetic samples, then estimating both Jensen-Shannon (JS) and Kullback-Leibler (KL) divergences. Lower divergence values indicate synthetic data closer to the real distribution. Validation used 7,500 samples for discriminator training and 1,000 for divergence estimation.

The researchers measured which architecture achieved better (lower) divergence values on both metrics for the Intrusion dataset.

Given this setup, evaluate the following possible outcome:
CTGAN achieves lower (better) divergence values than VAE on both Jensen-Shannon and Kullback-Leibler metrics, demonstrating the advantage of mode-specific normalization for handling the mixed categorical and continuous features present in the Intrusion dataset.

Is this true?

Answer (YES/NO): YES